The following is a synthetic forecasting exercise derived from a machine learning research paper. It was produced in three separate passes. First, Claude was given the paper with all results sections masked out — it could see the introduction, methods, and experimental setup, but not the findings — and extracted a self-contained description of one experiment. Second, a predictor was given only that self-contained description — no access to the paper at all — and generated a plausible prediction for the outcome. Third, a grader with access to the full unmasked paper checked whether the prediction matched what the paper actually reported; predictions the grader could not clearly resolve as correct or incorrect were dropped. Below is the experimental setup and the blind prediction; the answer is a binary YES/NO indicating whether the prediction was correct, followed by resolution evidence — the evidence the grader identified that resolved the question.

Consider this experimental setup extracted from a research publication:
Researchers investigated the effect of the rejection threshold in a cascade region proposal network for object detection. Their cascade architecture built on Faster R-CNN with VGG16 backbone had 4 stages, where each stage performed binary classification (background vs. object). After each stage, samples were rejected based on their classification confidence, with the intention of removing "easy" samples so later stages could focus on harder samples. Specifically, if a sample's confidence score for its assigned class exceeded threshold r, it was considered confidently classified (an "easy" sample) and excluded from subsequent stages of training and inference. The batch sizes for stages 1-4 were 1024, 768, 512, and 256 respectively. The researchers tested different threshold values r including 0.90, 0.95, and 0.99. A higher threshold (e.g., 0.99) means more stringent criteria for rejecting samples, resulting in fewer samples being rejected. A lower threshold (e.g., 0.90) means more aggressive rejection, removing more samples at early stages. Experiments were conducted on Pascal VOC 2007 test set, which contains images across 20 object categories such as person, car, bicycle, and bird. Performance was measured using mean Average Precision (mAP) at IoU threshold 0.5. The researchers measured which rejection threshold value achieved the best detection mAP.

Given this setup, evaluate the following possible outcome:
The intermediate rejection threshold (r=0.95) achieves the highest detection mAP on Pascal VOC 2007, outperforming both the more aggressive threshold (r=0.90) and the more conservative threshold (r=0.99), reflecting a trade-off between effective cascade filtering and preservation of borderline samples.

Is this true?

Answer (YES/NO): NO